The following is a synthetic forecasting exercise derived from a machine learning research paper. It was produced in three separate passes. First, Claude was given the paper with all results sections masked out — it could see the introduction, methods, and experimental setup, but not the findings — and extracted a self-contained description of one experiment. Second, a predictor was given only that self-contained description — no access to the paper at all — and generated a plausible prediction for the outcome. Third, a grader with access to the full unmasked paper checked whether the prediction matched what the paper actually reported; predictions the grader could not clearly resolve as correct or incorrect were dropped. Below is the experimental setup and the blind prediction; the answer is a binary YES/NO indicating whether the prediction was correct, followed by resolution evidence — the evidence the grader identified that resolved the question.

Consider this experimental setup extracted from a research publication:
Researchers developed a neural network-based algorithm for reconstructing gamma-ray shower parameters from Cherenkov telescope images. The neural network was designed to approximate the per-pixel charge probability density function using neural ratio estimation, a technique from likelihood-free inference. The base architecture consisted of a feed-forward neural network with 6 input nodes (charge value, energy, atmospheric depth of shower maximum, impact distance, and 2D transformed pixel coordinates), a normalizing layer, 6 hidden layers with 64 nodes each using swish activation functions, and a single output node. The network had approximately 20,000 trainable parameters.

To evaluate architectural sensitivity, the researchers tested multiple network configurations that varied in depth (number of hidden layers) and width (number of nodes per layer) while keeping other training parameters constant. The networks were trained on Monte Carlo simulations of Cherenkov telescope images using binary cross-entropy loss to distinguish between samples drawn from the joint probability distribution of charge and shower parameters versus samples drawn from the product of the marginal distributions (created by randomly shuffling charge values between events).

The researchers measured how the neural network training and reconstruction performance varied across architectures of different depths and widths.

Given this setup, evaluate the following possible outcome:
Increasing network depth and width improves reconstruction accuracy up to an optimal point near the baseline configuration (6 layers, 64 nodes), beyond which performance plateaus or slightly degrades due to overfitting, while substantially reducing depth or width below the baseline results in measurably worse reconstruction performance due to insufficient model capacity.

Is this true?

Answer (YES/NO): NO